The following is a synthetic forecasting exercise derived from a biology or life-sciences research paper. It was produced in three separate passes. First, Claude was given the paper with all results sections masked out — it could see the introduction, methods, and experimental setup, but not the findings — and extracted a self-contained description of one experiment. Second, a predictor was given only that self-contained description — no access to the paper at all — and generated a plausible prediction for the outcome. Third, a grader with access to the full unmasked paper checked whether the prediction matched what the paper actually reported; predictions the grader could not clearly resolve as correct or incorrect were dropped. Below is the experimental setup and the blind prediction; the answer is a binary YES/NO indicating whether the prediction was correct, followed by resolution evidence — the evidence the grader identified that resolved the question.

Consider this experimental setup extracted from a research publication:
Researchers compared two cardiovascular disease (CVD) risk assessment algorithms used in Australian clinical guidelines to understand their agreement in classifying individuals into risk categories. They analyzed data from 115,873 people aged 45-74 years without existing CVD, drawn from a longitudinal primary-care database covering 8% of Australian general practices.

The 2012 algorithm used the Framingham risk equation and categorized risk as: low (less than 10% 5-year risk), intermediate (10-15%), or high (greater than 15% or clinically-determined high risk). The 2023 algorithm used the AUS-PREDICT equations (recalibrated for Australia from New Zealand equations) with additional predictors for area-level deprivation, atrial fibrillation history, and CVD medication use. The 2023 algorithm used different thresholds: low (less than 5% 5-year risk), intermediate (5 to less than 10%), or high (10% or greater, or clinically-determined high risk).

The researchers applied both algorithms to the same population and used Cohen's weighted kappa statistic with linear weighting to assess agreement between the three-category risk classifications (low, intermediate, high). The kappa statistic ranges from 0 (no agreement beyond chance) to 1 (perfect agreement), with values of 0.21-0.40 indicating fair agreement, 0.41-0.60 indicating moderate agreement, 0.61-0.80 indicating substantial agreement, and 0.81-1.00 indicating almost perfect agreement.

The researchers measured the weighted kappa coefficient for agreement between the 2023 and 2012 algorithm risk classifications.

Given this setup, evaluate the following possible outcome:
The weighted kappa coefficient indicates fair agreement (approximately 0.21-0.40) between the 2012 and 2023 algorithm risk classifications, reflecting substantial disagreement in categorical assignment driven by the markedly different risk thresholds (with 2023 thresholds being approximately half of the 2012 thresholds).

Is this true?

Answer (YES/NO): NO